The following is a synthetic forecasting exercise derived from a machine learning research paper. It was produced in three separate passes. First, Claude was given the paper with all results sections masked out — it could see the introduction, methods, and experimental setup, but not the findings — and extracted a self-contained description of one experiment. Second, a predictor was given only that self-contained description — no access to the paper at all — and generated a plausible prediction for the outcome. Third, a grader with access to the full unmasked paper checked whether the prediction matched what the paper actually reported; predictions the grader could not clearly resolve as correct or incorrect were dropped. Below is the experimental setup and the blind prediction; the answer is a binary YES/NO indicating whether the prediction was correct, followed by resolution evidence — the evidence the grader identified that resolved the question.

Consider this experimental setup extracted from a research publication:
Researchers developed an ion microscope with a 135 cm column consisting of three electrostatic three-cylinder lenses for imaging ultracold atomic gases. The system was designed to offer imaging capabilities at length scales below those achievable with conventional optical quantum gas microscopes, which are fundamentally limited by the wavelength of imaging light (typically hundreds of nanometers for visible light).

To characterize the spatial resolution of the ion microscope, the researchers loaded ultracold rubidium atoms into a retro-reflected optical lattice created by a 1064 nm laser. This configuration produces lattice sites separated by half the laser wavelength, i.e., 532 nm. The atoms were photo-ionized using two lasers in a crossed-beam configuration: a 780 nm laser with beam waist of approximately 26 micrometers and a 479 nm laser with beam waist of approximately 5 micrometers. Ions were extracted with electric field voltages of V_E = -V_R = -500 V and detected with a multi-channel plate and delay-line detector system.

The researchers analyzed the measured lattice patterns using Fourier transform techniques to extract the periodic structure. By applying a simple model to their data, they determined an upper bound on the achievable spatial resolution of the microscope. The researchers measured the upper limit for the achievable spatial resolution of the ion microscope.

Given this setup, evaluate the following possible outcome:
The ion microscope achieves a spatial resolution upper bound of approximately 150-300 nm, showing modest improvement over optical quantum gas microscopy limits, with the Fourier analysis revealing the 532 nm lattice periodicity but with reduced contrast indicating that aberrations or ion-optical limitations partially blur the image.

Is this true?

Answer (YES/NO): NO